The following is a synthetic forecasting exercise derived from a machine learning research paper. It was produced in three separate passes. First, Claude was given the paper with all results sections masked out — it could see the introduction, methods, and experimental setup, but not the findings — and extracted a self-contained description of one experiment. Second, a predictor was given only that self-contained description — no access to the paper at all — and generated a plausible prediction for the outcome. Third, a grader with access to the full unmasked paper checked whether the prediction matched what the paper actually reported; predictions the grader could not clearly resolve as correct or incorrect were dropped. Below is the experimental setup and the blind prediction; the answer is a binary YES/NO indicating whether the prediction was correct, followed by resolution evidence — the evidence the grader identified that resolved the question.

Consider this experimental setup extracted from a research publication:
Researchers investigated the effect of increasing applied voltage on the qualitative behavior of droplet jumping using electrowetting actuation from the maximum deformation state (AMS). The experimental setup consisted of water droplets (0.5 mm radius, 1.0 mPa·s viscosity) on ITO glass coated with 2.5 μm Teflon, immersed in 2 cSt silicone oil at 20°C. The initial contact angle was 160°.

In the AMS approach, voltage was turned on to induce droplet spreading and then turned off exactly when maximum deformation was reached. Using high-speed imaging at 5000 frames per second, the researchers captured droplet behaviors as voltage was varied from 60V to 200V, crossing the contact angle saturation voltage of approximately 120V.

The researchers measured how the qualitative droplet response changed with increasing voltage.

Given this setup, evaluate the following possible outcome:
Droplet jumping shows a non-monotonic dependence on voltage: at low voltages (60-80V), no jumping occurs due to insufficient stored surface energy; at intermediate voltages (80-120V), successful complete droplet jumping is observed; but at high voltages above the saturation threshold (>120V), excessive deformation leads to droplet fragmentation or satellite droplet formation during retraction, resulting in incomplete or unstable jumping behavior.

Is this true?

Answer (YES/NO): NO